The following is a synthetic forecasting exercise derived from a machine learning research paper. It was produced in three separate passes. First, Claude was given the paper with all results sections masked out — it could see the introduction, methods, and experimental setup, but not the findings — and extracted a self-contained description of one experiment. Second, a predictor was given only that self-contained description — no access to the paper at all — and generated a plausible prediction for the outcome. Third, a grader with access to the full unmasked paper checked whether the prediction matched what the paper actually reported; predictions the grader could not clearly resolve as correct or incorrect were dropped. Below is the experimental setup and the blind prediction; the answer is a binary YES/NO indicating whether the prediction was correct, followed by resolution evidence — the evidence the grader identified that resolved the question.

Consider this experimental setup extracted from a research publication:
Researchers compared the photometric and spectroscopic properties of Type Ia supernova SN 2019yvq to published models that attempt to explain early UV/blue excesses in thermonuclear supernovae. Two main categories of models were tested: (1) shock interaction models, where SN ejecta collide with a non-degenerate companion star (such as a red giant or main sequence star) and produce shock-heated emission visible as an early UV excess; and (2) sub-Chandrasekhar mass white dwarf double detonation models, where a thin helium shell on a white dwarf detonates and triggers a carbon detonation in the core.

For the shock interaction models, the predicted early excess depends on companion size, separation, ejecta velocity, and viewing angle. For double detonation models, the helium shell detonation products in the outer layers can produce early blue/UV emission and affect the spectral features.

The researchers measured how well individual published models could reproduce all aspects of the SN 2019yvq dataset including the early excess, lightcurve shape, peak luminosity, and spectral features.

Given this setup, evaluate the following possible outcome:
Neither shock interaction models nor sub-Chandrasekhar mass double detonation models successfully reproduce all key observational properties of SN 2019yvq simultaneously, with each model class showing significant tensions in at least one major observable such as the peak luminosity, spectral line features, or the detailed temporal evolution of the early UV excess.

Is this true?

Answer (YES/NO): YES